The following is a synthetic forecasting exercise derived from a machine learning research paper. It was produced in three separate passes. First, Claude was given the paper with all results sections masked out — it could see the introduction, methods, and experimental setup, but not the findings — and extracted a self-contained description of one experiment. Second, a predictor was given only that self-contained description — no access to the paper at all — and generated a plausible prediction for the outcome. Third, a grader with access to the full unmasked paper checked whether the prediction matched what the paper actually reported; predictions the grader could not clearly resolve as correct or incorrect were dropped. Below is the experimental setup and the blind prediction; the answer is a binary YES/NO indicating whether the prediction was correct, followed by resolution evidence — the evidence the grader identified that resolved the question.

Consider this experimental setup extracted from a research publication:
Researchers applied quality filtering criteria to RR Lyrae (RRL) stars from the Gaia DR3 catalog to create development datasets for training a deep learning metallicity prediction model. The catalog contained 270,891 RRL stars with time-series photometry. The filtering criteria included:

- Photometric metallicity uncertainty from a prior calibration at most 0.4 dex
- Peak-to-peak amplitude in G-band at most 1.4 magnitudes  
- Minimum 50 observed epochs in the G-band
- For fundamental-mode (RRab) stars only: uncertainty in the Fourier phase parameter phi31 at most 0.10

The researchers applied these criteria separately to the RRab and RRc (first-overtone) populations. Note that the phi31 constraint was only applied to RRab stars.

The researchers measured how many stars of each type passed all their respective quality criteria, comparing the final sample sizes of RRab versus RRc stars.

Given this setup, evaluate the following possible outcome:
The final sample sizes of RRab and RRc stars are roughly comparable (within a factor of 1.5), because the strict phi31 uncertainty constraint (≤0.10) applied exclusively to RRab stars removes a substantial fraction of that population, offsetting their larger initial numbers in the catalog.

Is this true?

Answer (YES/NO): YES